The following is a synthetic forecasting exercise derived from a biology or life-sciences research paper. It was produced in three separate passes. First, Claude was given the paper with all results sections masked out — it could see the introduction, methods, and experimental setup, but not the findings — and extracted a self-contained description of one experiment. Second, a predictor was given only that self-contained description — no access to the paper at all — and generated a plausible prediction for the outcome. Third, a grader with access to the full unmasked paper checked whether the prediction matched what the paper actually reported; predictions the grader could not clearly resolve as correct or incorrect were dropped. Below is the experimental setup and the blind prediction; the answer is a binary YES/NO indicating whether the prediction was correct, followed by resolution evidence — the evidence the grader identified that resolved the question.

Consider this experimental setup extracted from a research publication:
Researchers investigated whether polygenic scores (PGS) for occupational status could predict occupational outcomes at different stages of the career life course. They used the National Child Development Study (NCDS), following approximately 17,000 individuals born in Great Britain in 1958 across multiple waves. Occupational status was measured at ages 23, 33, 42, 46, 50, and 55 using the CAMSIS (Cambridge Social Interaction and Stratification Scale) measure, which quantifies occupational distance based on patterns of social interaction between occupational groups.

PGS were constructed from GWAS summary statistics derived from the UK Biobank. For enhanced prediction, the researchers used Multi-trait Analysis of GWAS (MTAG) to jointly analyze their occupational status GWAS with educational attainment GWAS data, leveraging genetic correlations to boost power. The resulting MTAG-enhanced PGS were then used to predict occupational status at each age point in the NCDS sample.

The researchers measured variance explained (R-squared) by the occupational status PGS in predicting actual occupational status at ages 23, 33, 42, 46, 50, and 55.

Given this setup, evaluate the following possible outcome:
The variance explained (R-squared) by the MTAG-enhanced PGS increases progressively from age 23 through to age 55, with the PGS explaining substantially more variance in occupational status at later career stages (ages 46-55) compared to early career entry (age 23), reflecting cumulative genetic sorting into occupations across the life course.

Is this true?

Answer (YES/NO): NO